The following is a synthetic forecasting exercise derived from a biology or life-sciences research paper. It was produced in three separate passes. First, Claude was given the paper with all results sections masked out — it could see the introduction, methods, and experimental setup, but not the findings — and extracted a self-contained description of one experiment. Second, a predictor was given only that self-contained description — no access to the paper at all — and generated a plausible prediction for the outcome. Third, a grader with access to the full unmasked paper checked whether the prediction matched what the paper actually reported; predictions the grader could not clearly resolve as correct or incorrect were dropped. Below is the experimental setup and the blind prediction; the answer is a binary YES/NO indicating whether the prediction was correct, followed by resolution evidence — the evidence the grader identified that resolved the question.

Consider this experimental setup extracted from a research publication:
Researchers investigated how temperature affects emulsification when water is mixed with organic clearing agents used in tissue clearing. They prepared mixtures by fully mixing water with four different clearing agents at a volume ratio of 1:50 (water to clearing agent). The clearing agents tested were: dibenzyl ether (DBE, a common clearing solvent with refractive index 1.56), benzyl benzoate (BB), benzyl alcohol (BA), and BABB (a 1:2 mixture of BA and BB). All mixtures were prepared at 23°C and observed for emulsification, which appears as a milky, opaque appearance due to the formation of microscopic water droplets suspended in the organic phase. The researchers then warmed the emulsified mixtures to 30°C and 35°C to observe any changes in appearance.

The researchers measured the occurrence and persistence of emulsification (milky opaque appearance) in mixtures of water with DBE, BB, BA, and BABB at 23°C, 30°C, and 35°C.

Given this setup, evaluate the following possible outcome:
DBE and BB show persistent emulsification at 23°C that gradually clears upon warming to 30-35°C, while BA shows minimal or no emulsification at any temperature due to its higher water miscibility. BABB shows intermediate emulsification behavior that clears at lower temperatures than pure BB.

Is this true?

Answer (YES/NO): NO